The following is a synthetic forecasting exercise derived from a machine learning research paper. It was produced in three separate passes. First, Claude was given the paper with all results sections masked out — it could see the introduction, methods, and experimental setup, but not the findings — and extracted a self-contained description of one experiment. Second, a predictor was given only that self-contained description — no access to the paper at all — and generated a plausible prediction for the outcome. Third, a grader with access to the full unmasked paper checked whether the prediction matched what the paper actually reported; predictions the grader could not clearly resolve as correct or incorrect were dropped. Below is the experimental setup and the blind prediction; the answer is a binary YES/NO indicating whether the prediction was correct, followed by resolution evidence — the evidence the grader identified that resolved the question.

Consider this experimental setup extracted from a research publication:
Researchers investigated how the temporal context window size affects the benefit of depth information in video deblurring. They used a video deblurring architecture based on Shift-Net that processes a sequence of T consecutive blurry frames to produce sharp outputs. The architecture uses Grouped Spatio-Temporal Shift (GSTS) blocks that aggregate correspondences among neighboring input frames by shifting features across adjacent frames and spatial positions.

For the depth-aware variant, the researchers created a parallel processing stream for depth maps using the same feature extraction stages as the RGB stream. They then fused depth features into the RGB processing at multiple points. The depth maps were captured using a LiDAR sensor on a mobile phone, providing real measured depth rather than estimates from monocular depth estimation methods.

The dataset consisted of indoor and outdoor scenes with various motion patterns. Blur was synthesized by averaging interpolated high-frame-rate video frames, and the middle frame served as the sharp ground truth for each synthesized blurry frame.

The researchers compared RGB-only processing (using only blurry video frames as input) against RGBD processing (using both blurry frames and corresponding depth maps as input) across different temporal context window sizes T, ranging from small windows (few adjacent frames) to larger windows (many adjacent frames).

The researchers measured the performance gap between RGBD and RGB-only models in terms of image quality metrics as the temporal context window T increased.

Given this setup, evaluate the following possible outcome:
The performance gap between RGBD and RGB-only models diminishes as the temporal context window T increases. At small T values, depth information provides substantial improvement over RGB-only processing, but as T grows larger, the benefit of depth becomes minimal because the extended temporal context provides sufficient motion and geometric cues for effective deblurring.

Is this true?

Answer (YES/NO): YES